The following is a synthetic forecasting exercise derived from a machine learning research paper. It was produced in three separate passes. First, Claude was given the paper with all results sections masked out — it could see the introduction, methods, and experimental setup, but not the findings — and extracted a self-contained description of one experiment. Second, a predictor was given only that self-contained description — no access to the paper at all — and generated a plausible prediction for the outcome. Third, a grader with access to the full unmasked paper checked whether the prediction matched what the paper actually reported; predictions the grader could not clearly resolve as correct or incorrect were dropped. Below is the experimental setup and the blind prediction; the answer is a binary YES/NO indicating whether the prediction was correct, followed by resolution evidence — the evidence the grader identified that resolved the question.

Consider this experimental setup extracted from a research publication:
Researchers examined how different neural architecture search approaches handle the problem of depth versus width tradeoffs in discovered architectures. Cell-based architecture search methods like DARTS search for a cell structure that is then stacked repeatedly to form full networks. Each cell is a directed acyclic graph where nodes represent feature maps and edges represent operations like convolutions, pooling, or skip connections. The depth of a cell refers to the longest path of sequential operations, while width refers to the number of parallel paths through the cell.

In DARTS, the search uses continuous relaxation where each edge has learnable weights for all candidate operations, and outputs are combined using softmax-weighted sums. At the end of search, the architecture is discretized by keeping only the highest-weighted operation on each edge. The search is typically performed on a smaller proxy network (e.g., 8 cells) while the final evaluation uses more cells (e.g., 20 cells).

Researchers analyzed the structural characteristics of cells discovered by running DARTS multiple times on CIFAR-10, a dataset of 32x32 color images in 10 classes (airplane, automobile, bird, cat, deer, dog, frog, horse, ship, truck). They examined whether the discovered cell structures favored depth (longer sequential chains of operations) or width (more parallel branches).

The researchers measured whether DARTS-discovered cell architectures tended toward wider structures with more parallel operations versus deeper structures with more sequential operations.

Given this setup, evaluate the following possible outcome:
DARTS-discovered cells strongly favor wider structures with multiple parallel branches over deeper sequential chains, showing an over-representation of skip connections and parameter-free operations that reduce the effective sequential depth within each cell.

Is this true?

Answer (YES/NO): YES